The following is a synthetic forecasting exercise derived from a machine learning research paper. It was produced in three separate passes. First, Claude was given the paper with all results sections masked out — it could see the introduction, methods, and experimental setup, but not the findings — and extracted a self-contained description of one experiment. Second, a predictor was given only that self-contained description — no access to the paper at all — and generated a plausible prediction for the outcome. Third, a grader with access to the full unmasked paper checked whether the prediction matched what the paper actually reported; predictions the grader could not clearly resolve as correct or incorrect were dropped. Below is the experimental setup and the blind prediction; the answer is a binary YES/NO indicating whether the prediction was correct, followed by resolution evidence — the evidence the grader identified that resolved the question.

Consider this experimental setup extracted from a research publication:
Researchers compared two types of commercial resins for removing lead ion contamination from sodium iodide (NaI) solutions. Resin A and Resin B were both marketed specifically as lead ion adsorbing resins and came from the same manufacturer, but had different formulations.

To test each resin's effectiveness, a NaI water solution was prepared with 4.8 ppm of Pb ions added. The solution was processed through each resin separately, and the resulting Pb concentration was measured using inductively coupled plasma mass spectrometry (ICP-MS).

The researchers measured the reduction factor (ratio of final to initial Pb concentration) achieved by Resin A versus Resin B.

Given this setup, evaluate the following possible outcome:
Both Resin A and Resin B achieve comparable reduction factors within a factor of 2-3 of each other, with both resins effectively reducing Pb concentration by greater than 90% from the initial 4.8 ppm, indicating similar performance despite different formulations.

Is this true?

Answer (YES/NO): YES